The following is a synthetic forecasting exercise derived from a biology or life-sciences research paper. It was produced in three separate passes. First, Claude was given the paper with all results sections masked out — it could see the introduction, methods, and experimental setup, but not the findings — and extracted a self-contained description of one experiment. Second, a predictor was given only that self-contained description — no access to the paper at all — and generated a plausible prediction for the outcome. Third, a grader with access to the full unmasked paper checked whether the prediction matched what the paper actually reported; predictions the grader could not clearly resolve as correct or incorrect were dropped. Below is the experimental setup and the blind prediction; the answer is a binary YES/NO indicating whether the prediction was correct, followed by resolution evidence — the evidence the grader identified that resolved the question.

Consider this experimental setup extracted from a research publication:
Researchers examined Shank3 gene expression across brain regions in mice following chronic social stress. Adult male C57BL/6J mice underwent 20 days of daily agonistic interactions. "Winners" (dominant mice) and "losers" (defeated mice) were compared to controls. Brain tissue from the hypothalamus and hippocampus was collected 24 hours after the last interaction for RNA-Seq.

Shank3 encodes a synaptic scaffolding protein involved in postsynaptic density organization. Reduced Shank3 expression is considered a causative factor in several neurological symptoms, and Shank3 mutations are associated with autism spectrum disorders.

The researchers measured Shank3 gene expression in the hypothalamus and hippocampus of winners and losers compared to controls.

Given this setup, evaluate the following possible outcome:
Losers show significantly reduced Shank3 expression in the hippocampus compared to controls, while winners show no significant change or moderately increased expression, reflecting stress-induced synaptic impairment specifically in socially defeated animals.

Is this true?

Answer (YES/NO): NO